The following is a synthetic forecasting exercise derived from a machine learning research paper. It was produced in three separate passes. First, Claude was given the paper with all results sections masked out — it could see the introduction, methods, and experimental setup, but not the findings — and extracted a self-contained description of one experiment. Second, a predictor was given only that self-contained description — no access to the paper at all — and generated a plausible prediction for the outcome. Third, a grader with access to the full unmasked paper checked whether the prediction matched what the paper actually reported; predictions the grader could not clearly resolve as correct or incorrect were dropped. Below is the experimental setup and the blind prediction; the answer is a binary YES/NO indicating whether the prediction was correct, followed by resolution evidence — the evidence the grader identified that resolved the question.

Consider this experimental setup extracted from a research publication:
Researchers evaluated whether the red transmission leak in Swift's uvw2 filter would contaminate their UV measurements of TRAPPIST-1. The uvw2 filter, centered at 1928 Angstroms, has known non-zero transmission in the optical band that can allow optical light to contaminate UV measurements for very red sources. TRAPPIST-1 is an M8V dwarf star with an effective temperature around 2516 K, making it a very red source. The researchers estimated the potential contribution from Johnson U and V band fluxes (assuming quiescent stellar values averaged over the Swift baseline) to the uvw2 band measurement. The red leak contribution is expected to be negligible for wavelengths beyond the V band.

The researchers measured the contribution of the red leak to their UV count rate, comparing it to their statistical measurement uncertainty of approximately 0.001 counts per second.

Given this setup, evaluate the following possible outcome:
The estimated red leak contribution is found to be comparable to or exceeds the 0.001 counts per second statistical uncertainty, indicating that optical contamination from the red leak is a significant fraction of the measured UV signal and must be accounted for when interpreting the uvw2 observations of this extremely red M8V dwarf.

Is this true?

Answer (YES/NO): NO